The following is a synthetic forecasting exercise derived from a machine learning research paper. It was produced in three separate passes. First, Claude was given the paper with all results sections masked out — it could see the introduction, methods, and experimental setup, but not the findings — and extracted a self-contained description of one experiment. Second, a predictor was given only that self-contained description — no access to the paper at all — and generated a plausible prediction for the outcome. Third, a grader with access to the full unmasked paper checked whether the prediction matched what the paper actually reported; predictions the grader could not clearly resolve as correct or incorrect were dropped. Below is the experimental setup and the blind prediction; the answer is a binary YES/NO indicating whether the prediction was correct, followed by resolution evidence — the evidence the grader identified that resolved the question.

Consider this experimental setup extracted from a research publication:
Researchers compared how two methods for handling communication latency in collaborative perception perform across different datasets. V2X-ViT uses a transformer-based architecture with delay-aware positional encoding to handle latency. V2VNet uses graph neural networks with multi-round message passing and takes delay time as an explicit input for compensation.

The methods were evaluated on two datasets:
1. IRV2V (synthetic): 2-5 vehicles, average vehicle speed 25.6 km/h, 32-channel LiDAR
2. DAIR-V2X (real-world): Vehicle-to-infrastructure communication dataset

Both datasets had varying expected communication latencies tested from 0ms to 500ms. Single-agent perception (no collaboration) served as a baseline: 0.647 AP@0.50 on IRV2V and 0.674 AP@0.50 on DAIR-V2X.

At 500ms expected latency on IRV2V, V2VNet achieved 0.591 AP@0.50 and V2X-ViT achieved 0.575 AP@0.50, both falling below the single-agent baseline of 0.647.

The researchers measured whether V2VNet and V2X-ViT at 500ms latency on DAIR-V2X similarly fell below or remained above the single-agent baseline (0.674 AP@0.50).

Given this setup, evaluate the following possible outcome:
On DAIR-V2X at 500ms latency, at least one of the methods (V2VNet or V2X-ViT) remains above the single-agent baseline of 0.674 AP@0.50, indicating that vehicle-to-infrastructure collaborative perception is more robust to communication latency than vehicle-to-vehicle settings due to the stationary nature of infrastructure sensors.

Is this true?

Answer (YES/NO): YES